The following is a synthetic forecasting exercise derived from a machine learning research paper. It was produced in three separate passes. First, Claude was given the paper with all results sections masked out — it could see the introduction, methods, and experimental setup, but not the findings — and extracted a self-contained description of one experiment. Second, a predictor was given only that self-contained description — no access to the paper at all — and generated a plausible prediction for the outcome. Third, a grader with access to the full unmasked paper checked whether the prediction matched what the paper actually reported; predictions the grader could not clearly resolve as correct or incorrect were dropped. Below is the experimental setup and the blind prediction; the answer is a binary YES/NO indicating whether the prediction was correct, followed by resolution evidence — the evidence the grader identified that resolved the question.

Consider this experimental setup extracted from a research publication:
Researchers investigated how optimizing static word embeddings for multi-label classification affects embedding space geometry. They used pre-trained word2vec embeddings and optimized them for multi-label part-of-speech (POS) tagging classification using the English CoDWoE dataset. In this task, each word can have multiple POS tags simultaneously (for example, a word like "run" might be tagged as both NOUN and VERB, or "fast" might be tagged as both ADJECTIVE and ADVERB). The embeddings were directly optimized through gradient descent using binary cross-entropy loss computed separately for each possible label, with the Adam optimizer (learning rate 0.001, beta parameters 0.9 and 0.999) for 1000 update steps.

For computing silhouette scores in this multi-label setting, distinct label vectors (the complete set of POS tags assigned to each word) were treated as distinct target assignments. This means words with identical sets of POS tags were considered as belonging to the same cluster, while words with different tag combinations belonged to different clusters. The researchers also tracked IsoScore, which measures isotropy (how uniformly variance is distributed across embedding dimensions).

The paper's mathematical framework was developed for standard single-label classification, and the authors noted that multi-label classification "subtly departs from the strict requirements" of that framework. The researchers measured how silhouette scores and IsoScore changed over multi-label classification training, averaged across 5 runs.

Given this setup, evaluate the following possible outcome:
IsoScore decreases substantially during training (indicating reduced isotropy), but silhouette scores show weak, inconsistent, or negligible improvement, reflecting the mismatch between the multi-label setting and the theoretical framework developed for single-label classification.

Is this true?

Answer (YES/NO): NO